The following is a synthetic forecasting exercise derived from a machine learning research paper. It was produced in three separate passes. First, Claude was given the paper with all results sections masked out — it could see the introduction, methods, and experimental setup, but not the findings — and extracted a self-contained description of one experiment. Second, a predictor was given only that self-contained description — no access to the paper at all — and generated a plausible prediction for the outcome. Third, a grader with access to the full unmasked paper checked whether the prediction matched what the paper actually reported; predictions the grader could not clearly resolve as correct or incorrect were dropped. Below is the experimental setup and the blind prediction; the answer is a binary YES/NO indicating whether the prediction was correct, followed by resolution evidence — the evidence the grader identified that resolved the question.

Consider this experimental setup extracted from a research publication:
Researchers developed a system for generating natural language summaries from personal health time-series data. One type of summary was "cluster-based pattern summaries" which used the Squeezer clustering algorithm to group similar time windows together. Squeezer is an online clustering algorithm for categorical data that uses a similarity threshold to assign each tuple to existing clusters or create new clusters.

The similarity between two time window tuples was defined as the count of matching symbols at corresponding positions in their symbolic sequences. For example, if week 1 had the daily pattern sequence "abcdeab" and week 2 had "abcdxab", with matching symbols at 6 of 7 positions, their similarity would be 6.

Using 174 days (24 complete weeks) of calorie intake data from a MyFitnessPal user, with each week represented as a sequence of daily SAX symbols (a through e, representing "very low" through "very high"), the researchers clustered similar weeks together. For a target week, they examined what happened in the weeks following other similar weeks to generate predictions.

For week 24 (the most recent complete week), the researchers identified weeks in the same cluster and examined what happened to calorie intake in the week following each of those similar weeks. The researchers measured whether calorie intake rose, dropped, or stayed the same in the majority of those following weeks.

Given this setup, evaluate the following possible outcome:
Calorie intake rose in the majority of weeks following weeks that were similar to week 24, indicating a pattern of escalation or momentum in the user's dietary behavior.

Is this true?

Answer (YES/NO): NO